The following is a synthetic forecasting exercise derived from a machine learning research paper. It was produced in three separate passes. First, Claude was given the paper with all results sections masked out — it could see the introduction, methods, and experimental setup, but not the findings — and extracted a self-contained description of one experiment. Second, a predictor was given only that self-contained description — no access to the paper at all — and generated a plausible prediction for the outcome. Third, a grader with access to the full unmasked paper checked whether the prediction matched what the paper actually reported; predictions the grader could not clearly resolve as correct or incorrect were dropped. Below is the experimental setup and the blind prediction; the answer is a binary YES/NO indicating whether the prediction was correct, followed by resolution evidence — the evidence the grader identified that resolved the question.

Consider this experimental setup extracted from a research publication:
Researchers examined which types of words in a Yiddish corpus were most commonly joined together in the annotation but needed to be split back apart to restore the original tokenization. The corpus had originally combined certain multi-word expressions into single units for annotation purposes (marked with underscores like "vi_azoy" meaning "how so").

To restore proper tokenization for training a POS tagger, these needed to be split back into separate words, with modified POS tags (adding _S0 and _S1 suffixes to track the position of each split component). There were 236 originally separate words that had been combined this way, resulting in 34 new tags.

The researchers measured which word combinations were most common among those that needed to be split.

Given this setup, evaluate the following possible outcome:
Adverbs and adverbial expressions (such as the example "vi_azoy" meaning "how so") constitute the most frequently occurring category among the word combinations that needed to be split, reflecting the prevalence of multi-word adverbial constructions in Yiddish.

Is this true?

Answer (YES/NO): YES